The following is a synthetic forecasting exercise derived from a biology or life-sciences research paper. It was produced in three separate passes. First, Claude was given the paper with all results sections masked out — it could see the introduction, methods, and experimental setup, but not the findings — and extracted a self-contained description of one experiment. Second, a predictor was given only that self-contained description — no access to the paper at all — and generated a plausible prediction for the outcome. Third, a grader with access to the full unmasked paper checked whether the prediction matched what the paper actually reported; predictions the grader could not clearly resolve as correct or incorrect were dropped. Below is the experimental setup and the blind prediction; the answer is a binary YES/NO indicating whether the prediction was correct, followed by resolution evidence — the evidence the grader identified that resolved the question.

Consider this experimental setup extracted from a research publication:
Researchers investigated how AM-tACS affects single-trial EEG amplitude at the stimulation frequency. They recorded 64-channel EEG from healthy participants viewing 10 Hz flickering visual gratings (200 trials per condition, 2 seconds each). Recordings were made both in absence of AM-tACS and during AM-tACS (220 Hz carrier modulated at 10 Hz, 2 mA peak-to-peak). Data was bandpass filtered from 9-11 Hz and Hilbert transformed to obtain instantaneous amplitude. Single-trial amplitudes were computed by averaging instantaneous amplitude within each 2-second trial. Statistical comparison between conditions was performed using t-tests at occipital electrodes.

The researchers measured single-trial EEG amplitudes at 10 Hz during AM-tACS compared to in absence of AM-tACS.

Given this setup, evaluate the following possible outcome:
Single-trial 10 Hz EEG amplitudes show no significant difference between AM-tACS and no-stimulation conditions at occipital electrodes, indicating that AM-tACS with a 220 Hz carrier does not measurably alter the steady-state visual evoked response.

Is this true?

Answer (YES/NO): NO